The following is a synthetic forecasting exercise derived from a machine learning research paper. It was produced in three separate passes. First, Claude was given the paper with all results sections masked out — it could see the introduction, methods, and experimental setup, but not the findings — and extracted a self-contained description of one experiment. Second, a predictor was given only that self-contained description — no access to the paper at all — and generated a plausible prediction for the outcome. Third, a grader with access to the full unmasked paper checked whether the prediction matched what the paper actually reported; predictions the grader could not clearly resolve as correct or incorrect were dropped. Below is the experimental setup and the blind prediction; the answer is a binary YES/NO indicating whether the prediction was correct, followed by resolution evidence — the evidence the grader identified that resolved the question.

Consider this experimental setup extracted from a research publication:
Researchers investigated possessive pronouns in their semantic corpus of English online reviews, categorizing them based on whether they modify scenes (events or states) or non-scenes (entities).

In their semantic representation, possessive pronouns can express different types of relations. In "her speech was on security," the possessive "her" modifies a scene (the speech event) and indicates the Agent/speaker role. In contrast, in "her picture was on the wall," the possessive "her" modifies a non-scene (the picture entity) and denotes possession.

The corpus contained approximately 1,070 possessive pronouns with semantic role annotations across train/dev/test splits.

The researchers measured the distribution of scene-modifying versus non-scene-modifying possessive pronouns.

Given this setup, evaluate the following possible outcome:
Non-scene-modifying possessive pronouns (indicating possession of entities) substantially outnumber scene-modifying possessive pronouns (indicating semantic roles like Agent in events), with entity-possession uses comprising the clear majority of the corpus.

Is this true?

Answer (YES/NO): NO